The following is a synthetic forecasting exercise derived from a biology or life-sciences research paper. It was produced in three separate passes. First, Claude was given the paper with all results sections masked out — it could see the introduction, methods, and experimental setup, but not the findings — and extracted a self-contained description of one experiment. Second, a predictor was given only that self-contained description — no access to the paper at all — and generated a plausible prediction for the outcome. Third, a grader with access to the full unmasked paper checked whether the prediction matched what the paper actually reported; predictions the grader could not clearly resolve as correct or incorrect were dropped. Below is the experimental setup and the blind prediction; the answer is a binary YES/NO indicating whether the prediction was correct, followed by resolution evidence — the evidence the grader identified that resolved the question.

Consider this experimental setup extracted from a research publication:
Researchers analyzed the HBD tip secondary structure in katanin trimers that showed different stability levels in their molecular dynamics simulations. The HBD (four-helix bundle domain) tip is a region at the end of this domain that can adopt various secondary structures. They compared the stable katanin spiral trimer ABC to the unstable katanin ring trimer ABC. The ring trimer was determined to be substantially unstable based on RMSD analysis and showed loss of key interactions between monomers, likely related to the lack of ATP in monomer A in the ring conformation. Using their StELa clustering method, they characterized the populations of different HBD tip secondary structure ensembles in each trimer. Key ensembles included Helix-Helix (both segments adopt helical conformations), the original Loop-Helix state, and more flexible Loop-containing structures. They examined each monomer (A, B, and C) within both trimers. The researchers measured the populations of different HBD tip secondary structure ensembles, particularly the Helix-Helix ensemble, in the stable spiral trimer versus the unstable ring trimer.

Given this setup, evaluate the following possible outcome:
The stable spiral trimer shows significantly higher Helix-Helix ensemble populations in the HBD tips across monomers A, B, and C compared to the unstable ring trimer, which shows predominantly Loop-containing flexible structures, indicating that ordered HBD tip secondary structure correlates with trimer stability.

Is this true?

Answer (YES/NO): YES